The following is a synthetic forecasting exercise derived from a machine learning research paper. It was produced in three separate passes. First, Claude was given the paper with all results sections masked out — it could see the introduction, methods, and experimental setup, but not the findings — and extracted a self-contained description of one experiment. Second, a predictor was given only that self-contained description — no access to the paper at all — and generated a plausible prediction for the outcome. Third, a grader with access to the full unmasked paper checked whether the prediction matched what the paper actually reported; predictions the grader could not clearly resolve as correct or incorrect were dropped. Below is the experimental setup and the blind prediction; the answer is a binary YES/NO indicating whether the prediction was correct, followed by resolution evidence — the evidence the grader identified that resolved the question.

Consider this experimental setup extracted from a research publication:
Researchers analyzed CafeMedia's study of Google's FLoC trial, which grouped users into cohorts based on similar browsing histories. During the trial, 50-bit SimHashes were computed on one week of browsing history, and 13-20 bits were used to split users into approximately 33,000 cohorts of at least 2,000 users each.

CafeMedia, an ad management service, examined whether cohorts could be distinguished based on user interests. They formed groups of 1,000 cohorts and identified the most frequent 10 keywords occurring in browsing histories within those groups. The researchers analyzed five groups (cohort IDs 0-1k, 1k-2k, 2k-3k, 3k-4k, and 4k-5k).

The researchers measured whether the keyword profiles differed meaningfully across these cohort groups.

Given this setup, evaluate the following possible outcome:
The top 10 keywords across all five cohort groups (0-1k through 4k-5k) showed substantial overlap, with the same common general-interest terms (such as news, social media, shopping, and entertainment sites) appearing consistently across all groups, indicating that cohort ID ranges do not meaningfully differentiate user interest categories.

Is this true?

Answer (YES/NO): NO